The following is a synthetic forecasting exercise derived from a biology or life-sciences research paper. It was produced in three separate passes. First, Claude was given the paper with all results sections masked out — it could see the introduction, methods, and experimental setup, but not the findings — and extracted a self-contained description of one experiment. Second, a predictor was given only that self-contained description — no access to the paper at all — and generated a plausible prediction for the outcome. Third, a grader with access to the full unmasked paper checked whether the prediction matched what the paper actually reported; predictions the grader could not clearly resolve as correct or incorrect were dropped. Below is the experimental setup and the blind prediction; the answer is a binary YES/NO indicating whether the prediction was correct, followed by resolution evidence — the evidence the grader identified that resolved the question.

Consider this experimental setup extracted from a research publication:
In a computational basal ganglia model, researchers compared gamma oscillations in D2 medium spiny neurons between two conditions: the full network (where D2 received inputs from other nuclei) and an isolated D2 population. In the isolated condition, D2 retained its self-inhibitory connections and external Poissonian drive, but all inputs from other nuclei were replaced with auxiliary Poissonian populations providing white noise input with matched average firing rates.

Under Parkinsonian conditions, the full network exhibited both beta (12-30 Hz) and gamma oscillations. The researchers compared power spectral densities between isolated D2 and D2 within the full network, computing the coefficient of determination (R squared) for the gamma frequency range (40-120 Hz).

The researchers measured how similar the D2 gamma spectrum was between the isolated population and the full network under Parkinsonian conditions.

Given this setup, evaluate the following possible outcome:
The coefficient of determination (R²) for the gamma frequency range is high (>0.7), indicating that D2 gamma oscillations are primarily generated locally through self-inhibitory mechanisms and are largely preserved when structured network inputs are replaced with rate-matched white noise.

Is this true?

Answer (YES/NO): NO